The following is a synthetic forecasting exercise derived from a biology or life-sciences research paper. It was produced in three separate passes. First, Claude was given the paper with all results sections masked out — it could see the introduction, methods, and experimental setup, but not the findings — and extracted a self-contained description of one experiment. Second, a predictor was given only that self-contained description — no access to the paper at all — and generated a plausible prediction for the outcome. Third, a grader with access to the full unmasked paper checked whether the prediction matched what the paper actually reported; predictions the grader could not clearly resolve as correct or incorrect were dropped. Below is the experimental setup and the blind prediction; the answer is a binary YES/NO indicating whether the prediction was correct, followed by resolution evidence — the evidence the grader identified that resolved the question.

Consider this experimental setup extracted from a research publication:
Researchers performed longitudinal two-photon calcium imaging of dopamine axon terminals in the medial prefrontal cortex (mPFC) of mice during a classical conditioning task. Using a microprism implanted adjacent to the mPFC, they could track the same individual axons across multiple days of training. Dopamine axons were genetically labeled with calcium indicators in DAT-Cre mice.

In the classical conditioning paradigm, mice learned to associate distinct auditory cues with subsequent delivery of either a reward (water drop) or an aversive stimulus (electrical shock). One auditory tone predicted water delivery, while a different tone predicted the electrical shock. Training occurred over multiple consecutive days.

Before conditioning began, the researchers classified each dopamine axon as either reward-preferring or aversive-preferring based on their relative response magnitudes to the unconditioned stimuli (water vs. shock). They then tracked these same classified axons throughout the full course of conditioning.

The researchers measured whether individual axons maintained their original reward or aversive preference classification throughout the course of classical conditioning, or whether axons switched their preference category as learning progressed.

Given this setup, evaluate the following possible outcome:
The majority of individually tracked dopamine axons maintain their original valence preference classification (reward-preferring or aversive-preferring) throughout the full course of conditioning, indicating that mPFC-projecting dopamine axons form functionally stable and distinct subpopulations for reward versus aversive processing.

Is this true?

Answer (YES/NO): YES